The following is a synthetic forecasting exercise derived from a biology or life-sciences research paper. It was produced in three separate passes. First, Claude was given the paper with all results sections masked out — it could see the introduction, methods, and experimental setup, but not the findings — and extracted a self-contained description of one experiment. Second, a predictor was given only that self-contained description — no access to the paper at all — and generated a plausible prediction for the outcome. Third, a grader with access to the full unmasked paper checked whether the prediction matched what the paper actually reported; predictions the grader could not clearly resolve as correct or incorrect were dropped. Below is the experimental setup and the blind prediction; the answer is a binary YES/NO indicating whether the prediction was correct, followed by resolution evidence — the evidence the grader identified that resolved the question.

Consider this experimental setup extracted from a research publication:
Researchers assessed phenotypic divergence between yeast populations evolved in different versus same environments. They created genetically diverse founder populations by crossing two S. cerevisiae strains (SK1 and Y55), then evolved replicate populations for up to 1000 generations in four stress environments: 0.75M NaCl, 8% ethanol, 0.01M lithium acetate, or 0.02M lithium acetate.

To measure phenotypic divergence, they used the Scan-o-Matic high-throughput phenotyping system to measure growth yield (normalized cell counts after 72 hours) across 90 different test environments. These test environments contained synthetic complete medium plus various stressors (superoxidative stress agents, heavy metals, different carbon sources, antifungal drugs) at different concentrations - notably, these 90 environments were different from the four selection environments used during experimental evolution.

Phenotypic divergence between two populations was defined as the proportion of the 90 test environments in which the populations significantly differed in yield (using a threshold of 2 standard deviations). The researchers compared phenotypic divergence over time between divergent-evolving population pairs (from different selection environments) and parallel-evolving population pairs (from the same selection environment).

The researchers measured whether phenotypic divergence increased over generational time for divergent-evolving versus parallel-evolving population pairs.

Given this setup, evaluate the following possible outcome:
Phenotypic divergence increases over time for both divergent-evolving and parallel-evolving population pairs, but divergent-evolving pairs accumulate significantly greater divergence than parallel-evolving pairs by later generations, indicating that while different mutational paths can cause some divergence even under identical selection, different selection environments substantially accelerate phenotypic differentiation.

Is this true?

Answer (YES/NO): NO